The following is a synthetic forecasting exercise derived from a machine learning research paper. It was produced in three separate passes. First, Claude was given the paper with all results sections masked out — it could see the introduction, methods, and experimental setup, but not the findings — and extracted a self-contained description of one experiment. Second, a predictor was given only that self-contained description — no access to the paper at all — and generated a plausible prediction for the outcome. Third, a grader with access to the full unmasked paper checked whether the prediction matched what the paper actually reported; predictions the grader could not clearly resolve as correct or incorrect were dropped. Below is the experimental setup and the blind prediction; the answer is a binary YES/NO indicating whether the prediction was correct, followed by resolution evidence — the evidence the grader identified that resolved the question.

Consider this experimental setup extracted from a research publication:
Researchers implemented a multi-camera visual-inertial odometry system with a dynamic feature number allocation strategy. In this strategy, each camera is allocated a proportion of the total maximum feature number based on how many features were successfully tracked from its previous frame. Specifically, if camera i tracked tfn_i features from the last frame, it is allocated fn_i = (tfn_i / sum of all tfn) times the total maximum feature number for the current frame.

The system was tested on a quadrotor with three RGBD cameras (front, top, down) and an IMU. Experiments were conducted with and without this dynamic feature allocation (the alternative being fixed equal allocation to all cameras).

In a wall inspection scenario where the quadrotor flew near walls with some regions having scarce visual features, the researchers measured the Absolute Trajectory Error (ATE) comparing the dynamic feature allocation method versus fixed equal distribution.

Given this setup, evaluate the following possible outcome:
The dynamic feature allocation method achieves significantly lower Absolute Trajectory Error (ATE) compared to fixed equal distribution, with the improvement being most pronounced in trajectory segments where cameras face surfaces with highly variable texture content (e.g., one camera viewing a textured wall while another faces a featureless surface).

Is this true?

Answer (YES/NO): YES